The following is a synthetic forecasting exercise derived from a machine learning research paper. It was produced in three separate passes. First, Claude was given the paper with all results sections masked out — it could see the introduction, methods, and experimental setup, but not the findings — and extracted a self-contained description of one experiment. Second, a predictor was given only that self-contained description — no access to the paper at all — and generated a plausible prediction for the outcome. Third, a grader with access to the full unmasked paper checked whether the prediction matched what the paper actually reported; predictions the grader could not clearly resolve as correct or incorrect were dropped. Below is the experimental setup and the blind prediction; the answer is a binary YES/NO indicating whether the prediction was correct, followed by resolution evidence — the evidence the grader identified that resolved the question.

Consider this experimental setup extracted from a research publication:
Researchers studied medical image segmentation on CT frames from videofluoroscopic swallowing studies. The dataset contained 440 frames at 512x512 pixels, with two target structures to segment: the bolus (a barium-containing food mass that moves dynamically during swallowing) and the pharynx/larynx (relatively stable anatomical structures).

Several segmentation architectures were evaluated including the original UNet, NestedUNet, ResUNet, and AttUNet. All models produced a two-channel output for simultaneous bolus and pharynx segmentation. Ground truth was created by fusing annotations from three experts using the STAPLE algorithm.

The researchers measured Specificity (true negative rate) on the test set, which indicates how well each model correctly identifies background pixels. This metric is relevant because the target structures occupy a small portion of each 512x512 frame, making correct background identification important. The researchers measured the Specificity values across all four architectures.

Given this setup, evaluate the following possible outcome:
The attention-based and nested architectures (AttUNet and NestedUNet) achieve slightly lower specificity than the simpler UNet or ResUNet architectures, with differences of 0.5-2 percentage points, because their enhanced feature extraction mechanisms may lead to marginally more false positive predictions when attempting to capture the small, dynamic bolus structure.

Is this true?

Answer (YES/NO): NO